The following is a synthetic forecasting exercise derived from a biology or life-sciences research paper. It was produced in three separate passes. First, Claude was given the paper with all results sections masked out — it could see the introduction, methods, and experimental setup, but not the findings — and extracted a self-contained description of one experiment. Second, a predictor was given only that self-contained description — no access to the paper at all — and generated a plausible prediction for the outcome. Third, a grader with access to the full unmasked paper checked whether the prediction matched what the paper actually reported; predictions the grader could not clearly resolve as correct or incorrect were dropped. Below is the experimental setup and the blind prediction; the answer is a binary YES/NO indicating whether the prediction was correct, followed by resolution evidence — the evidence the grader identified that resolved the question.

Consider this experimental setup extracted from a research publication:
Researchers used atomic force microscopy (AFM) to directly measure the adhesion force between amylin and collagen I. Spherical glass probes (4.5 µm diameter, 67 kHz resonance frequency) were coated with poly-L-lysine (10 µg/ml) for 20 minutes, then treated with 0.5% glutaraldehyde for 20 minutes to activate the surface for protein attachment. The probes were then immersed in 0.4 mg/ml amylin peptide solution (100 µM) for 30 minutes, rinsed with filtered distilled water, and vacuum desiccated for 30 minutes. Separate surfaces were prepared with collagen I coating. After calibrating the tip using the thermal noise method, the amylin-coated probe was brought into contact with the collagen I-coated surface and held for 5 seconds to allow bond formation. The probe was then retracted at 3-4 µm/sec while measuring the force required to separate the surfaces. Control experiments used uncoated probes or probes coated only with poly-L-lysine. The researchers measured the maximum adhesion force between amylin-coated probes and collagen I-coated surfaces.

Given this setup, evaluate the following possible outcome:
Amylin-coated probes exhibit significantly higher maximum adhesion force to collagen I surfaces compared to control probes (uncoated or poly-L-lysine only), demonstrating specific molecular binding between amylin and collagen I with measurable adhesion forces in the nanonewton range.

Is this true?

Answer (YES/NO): YES